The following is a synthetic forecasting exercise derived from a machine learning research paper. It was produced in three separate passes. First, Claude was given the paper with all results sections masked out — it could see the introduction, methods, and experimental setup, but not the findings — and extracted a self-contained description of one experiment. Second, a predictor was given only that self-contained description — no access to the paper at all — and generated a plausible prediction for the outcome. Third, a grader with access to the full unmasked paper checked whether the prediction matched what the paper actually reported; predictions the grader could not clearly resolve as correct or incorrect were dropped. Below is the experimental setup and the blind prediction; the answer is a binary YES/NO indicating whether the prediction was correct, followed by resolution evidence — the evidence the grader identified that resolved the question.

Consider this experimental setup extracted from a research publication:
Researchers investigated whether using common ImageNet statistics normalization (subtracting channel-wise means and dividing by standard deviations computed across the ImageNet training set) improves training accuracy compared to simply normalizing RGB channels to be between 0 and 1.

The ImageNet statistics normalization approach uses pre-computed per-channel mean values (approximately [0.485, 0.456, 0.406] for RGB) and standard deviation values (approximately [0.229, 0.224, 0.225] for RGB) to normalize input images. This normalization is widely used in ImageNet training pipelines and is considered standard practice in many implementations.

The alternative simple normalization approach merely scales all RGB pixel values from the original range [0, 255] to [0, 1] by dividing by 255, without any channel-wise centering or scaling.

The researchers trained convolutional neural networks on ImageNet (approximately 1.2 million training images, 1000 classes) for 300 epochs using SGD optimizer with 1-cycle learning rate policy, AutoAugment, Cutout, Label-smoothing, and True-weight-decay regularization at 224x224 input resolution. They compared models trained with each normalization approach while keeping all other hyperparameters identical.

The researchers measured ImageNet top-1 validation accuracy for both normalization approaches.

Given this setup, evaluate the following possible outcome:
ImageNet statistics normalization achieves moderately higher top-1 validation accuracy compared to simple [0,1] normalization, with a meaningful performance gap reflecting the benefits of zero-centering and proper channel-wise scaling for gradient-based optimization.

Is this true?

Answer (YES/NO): NO